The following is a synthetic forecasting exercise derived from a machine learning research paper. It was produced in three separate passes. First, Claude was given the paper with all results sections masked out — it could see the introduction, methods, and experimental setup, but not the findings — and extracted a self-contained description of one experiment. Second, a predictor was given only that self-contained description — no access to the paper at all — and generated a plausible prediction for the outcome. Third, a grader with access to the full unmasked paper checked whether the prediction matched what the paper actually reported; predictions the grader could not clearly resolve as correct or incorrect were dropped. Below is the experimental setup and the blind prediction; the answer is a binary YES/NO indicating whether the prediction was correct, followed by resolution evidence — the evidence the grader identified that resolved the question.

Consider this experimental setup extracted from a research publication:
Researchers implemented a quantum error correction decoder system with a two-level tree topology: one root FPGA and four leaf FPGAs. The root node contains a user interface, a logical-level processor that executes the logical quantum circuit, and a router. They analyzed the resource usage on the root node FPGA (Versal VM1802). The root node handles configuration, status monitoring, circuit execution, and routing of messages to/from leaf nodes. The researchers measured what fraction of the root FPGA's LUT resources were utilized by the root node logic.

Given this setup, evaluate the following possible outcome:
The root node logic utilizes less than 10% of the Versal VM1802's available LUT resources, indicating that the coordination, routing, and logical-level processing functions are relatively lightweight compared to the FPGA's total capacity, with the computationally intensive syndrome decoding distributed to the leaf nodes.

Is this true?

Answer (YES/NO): YES